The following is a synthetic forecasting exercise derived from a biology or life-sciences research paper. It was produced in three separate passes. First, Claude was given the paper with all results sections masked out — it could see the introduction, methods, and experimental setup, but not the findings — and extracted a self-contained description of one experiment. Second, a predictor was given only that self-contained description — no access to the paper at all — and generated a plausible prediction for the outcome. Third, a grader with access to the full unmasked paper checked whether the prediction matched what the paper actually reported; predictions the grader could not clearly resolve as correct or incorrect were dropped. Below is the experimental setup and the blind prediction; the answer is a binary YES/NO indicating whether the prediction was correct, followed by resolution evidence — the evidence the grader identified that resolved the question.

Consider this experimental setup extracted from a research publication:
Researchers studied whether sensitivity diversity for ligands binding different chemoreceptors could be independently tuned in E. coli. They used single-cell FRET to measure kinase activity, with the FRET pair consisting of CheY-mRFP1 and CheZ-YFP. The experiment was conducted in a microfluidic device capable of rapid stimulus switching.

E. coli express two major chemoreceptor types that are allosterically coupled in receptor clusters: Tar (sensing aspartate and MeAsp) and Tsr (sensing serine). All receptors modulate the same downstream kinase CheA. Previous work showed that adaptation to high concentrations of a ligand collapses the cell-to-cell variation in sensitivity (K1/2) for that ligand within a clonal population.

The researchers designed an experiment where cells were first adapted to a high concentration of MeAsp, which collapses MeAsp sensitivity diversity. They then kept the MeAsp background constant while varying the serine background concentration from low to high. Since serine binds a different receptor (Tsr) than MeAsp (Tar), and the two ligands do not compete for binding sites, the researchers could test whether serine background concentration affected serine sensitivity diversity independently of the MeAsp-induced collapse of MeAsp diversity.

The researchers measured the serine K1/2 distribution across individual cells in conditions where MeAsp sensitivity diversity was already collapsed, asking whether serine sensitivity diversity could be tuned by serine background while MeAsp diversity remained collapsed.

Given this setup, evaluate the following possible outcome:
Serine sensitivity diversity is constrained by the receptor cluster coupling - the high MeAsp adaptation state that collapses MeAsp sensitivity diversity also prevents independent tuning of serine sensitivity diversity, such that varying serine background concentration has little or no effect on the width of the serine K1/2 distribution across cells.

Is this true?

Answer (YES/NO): NO